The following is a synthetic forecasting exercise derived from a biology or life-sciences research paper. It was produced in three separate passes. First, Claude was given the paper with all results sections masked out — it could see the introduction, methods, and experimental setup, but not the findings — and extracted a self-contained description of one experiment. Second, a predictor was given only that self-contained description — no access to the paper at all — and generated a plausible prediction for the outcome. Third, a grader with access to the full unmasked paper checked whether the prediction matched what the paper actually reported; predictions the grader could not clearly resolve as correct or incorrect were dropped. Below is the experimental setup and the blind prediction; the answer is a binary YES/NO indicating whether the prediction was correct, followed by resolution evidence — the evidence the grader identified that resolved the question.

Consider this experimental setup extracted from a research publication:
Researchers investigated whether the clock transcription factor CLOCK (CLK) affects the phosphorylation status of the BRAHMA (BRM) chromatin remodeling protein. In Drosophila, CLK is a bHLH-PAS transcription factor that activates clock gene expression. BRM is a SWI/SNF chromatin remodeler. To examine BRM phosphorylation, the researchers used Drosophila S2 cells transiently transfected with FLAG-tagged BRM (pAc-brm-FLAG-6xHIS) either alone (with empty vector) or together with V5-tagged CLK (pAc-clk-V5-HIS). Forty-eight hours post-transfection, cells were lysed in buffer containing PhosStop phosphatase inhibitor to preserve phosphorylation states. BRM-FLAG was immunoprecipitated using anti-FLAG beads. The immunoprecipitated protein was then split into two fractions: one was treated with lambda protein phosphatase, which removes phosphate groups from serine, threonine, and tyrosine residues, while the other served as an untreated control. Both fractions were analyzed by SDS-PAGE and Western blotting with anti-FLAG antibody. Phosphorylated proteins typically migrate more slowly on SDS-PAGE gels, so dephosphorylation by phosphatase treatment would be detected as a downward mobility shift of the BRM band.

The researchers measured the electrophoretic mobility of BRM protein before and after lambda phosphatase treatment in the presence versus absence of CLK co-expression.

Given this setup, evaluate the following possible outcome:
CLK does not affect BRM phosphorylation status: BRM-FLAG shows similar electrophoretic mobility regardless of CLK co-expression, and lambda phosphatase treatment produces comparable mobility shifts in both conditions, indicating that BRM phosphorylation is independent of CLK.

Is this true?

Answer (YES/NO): NO